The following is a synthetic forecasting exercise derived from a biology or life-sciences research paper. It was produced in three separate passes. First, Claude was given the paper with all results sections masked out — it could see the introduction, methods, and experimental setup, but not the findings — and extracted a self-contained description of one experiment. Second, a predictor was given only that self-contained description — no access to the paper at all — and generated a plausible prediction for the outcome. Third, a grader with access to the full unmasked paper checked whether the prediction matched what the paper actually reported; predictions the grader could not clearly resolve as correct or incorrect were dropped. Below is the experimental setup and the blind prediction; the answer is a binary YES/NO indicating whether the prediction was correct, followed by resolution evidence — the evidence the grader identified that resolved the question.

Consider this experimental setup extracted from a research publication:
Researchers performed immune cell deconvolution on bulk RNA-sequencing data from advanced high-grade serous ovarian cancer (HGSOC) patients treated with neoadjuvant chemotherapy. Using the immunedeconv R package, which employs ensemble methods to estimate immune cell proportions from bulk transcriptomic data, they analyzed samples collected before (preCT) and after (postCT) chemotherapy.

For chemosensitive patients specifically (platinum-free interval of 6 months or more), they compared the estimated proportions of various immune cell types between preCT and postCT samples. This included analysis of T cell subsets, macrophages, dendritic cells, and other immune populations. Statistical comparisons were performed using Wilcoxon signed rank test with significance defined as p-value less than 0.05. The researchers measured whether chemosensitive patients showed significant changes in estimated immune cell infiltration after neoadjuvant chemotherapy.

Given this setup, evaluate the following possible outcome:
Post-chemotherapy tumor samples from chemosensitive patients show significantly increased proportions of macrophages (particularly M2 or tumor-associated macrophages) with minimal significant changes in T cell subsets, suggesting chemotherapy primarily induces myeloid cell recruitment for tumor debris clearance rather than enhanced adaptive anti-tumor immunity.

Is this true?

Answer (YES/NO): NO